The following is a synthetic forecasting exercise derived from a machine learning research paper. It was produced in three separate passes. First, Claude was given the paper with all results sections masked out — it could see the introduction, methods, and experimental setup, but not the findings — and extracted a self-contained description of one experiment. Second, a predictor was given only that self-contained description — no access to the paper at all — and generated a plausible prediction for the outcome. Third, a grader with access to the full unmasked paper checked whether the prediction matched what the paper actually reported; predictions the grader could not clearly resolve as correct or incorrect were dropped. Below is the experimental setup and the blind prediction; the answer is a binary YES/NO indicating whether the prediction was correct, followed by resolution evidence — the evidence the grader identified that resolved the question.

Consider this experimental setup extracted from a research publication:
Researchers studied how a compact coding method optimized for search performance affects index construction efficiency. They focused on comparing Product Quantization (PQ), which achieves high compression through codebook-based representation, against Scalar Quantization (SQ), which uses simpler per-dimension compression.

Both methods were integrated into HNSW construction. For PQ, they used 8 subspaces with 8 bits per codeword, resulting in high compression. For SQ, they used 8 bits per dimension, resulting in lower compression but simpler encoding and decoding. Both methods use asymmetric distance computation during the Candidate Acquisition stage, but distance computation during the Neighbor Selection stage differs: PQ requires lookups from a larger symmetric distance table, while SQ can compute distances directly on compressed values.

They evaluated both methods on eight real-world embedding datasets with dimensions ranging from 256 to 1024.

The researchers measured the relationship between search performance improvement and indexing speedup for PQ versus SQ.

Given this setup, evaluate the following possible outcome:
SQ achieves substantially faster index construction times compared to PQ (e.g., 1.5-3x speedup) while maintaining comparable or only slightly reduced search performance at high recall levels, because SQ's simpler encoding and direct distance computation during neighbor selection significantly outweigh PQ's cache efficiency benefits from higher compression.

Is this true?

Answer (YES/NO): NO